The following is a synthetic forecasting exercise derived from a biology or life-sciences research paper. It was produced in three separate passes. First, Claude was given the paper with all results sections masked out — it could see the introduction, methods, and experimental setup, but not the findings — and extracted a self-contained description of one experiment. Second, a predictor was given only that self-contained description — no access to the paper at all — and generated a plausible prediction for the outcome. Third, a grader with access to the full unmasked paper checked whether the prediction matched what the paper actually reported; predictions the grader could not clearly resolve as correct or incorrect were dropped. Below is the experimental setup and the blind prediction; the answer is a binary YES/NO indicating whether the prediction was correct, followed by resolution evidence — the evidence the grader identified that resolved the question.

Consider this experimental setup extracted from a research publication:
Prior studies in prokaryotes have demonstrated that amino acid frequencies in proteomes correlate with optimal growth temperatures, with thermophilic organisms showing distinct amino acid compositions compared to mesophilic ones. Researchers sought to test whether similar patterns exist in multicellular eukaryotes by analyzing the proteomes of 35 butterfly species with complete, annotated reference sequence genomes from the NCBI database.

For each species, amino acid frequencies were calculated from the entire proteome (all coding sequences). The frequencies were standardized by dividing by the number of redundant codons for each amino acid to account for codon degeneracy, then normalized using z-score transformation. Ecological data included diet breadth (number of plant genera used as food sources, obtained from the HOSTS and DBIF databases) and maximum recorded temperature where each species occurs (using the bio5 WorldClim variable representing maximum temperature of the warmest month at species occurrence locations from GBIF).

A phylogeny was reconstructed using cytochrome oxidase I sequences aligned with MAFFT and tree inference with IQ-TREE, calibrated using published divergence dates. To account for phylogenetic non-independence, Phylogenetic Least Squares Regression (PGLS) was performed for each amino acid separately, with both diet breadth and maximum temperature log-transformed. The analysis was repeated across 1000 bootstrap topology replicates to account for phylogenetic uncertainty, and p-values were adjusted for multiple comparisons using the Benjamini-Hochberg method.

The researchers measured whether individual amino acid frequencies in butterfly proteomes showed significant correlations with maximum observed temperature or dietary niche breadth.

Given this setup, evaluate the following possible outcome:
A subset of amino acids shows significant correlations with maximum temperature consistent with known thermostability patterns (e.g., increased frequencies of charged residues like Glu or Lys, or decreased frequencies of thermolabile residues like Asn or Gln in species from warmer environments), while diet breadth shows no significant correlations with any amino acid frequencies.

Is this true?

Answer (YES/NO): NO